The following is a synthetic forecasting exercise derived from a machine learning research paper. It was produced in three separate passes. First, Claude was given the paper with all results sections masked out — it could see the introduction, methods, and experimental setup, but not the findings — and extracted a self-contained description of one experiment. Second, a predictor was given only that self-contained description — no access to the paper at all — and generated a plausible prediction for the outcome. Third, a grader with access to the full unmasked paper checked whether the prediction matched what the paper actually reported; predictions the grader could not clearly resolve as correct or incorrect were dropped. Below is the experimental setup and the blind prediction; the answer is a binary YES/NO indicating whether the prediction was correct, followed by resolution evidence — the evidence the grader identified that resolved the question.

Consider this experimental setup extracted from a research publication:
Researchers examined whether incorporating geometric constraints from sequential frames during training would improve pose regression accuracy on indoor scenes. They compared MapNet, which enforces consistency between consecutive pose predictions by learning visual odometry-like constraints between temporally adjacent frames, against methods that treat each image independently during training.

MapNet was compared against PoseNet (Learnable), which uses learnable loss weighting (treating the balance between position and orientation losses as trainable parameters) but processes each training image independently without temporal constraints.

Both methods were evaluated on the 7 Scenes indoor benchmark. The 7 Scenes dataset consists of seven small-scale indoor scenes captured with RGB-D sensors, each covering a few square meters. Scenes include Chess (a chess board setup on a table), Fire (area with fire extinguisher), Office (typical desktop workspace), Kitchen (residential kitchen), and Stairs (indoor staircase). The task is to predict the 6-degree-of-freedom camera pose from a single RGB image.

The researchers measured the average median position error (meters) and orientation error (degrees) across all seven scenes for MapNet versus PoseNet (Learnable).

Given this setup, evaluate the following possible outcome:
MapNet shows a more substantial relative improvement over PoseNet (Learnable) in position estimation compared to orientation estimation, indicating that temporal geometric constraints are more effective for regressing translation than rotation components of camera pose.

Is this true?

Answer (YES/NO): YES